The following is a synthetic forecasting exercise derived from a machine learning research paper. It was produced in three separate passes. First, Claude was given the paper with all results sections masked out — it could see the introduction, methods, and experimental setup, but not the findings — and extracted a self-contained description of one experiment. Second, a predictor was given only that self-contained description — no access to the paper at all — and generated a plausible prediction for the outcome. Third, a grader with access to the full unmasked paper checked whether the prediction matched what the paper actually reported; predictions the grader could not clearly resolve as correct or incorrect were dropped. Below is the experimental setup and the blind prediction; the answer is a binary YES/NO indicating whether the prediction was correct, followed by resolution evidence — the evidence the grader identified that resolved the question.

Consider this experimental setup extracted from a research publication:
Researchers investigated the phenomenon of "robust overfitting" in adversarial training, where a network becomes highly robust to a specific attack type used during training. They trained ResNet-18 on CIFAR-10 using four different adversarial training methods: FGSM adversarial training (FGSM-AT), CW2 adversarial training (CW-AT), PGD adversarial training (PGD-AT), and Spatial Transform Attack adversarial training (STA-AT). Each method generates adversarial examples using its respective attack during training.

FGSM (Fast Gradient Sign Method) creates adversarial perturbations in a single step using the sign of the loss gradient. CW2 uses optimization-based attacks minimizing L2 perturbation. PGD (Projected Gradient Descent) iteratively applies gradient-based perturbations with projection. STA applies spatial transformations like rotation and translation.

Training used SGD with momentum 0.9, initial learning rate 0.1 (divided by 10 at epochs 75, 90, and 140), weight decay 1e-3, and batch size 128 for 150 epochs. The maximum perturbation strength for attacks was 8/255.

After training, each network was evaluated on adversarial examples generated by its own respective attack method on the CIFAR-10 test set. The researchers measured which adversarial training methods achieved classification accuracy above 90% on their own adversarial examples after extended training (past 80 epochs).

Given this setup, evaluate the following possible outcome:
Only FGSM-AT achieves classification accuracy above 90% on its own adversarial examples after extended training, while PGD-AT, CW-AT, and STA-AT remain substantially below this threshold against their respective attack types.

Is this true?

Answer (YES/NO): YES